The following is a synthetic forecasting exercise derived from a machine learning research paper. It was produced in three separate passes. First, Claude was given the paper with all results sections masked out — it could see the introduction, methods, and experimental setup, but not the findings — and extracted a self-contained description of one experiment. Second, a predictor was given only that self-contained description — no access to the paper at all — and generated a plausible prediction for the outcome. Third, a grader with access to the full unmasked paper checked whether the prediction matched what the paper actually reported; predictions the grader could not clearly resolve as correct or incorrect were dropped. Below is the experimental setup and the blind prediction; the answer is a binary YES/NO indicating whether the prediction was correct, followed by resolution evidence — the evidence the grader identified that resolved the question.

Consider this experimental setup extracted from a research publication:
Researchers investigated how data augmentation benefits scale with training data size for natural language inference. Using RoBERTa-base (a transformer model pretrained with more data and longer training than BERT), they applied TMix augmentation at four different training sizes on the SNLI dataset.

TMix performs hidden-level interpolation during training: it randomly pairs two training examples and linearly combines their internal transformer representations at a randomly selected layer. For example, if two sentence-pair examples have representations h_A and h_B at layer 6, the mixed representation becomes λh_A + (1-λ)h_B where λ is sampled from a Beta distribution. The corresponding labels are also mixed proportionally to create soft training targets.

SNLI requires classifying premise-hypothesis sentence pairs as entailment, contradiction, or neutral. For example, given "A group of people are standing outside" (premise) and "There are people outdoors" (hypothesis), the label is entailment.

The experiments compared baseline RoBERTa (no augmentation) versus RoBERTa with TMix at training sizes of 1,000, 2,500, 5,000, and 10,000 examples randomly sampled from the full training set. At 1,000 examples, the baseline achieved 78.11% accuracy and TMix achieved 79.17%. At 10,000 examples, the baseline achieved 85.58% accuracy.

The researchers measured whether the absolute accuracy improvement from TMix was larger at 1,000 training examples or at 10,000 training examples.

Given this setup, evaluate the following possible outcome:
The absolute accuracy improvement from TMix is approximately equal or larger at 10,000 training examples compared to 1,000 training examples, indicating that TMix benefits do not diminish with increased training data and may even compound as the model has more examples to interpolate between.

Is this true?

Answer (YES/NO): NO